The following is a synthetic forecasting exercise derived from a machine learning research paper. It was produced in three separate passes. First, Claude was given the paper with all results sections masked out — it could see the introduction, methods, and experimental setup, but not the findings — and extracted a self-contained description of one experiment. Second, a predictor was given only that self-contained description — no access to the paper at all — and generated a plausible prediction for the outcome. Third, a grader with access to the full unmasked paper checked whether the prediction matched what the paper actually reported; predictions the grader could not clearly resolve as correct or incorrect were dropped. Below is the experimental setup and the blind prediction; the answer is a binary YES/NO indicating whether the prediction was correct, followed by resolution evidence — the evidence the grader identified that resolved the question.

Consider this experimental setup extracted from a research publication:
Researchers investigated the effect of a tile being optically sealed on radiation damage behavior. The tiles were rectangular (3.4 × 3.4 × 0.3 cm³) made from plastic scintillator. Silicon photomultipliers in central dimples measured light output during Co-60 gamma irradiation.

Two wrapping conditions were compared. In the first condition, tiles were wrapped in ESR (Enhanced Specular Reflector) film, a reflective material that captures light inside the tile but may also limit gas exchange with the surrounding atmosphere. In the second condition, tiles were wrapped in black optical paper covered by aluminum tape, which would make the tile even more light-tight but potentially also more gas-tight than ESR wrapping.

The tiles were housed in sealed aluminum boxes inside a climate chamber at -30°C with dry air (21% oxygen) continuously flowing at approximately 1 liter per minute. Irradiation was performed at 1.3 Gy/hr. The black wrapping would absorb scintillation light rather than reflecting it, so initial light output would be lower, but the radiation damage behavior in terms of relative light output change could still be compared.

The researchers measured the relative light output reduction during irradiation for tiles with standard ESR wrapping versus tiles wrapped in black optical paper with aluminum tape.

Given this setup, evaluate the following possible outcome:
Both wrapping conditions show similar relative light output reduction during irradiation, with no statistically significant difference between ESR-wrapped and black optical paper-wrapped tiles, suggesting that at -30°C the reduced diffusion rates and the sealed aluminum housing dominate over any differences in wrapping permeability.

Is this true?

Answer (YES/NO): NO